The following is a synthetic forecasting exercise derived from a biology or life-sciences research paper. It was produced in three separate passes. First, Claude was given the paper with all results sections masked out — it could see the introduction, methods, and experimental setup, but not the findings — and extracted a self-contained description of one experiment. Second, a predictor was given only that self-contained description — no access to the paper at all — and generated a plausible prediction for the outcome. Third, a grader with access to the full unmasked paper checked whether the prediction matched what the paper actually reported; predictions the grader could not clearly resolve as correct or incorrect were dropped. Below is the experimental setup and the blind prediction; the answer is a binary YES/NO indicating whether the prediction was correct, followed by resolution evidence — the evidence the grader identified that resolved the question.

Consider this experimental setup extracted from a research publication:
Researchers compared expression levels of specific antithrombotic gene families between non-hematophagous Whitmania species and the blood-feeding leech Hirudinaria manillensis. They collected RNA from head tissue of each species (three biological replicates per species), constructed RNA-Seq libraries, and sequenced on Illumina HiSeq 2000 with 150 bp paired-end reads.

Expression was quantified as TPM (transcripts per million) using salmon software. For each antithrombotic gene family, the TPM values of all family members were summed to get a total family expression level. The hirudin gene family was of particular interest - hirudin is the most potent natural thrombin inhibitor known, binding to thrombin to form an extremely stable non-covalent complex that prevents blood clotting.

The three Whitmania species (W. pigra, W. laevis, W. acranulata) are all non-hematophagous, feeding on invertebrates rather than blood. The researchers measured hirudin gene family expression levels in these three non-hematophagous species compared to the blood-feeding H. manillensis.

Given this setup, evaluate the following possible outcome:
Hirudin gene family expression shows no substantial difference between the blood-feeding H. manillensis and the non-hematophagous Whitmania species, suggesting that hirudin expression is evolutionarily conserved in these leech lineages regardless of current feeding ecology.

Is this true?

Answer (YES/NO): NO